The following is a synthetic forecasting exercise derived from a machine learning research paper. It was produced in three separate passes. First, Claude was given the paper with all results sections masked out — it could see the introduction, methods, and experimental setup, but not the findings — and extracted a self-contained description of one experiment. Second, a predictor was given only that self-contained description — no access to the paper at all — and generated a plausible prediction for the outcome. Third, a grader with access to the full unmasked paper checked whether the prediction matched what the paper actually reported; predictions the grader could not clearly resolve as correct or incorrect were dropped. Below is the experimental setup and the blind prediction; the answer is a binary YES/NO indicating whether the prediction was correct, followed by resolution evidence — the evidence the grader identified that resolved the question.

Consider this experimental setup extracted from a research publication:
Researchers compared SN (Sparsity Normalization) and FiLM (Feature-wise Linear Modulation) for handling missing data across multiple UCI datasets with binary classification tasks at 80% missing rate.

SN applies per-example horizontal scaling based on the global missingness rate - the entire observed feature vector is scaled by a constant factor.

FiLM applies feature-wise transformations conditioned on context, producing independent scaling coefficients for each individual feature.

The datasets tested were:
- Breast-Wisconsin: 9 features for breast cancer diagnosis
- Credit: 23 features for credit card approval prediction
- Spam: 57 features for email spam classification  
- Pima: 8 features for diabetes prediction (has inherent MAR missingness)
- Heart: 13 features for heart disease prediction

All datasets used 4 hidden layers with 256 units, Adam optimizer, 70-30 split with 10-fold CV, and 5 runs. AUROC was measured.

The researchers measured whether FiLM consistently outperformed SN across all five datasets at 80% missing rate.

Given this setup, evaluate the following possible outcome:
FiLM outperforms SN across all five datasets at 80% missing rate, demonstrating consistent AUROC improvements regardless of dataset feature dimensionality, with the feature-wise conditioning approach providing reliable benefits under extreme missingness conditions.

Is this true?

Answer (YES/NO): NO